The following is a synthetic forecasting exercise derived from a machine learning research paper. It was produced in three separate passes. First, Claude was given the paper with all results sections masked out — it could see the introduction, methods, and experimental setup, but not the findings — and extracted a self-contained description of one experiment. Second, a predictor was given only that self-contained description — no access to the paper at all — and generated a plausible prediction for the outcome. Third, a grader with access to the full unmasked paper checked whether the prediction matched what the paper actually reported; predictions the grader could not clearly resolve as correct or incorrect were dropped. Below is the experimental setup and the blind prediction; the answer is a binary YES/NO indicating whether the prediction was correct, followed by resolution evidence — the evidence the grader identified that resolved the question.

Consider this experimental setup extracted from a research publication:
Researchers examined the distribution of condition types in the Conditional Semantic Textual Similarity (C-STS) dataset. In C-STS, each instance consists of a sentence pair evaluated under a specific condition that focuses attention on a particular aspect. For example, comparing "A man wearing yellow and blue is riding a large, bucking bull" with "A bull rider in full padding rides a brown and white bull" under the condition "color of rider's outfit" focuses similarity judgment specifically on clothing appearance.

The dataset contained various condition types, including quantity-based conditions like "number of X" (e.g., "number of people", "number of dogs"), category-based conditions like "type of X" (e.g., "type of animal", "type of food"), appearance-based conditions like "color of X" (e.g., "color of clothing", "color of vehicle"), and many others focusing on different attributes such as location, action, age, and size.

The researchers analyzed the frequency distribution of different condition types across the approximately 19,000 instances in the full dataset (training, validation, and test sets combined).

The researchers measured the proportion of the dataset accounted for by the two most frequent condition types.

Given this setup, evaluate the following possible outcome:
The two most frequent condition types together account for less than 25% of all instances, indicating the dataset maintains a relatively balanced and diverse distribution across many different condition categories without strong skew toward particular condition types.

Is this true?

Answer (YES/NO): NO